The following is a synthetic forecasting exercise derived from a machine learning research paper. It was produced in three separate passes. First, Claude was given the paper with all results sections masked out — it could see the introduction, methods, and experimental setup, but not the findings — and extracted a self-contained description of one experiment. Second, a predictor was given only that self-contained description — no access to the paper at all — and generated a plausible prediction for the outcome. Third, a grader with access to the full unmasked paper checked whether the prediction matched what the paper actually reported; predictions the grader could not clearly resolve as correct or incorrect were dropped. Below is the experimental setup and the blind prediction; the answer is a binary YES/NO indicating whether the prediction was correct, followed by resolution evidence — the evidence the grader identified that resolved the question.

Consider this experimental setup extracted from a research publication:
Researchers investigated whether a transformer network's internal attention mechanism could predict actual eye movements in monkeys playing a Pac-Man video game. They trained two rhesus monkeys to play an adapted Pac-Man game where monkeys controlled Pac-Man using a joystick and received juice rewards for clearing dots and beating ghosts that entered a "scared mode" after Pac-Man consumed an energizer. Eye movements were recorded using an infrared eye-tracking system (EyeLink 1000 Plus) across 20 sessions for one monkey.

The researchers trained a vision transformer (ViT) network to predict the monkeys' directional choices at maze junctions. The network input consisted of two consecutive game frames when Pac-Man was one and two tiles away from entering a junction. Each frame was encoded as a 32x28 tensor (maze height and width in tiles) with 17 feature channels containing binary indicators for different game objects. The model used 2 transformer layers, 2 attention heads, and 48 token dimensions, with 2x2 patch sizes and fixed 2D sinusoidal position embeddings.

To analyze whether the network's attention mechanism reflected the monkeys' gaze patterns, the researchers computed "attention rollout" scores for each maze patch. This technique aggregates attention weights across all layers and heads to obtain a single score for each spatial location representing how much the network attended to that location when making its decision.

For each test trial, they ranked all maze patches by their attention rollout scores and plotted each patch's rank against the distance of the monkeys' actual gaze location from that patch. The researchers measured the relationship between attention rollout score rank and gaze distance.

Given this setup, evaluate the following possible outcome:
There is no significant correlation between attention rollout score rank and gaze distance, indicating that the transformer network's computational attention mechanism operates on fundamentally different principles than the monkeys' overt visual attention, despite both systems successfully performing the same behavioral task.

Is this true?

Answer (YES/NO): NO